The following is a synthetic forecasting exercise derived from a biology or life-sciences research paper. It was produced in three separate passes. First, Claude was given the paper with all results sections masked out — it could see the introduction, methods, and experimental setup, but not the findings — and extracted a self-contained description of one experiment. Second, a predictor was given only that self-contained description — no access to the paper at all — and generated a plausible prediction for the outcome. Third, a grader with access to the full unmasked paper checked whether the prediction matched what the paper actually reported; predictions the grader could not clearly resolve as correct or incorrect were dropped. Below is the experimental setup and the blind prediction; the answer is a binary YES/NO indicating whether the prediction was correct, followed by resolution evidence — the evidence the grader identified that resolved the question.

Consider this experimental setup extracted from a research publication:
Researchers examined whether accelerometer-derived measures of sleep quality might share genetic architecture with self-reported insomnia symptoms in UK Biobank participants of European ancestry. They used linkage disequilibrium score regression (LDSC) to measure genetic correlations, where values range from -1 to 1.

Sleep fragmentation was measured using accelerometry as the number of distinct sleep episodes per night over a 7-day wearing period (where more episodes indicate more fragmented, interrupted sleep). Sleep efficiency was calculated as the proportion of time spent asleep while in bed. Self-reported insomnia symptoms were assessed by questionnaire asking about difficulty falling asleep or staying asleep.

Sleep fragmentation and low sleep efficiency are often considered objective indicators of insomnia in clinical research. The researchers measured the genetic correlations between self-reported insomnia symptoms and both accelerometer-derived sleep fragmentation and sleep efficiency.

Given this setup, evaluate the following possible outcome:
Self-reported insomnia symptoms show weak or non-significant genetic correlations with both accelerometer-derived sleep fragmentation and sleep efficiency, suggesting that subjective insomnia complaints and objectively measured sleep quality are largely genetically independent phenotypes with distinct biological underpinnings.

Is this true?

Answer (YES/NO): YES